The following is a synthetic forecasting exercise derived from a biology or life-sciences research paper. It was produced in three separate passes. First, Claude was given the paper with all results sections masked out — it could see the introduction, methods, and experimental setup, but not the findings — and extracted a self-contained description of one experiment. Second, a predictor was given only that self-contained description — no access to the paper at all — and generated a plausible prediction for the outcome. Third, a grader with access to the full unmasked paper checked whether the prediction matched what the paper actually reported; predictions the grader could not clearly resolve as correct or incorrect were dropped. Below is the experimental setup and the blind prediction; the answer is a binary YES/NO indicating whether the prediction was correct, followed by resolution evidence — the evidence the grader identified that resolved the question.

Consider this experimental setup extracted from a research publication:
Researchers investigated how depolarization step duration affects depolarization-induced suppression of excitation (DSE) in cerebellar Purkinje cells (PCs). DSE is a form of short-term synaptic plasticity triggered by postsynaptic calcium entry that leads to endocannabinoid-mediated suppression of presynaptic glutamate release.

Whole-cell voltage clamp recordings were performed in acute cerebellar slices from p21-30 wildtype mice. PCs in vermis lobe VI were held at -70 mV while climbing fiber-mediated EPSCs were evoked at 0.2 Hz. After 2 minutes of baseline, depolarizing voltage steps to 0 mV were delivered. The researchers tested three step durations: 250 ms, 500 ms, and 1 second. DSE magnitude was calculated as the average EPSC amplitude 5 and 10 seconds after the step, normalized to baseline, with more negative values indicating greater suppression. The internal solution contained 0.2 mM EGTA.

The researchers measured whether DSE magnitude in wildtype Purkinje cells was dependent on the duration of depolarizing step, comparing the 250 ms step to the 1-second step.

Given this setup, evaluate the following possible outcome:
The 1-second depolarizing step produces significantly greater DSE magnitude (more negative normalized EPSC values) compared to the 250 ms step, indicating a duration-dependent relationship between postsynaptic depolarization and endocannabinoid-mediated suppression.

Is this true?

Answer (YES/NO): YES